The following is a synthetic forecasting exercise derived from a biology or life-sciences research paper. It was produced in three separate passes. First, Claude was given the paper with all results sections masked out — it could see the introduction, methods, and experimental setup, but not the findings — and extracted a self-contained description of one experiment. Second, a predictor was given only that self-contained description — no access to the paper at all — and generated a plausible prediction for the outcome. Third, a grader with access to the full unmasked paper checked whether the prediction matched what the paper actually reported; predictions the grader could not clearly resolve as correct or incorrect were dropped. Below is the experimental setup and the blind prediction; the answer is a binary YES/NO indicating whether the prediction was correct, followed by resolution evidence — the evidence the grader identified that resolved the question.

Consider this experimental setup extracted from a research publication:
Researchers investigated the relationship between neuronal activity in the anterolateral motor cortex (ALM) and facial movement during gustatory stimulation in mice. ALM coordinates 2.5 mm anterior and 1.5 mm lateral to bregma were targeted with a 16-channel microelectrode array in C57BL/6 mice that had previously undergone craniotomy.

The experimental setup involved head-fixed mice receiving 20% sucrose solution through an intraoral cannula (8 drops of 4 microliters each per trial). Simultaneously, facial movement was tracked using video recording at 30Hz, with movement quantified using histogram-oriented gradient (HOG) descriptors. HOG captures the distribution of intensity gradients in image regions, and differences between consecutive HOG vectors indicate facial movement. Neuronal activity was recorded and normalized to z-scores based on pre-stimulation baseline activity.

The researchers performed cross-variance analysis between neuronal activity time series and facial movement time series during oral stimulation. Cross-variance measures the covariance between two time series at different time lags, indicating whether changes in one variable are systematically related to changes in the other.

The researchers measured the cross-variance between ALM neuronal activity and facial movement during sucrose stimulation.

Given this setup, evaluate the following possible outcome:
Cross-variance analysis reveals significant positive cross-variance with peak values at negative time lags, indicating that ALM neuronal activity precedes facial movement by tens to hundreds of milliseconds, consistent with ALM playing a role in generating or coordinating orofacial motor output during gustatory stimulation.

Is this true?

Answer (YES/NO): NO